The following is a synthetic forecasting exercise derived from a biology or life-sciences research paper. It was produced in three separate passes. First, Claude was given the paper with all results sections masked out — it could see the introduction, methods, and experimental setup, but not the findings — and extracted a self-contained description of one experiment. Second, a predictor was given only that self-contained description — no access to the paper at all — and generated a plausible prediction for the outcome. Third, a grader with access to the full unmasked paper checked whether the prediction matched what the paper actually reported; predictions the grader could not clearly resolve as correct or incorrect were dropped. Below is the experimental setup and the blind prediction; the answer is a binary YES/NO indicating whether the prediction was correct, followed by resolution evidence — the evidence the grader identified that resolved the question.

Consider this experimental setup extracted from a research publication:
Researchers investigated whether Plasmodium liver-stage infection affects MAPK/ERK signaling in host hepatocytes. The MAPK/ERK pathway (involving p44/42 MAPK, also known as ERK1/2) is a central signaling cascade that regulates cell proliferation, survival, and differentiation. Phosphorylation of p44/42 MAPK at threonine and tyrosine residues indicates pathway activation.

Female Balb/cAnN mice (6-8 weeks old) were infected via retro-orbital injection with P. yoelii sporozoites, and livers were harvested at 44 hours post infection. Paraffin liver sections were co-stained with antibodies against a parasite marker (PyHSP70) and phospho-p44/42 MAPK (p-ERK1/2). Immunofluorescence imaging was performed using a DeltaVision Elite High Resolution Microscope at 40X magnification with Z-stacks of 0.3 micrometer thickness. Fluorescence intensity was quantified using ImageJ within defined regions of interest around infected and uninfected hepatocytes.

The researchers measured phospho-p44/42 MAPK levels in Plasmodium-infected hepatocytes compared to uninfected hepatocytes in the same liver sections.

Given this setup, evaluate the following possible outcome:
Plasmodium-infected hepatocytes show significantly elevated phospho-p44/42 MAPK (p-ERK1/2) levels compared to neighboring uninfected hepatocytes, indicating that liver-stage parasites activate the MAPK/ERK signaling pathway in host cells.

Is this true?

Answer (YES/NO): YES